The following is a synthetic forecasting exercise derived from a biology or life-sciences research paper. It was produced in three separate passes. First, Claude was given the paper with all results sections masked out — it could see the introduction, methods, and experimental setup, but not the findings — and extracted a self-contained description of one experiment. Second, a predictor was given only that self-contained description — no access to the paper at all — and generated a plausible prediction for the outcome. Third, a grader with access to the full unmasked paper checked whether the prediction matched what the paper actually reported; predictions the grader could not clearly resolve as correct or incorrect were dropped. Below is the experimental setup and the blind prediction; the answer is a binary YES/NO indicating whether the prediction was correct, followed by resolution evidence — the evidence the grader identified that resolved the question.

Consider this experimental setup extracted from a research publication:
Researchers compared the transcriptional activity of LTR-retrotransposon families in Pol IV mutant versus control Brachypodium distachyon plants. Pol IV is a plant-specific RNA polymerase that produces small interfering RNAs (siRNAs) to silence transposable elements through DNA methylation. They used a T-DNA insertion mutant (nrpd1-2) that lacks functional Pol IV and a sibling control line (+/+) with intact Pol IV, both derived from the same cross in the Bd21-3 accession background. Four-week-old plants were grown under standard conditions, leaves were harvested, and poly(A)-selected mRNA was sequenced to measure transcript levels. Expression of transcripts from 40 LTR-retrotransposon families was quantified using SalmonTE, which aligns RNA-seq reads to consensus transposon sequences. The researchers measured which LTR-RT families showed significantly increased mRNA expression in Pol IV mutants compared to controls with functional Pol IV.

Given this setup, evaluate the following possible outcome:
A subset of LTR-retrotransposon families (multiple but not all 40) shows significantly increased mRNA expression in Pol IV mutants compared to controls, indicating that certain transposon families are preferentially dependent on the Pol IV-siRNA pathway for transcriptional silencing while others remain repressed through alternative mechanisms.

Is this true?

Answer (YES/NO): NO